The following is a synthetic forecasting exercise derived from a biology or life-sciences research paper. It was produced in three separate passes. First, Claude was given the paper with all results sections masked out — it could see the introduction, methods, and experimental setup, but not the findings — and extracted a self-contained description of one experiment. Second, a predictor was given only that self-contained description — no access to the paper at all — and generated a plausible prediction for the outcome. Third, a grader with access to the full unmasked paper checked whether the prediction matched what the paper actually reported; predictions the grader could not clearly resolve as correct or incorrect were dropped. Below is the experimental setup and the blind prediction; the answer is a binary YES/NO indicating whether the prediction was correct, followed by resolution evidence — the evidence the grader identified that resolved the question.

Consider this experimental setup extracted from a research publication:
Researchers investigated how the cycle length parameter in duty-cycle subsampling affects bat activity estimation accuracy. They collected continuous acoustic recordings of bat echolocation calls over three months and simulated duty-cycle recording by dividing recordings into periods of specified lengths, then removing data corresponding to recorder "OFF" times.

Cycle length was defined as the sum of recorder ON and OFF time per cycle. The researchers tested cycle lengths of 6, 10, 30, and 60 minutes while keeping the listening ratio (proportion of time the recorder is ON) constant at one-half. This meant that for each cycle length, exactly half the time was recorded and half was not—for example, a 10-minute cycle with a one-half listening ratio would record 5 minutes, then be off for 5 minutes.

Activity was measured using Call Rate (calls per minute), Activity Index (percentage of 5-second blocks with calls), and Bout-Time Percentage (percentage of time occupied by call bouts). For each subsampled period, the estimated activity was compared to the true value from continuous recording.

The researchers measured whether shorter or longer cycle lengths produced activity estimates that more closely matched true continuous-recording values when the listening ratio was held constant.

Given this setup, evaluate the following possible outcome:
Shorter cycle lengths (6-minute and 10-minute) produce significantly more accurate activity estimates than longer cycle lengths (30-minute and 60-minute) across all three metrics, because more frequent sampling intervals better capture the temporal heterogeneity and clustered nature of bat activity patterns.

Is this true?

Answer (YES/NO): YES